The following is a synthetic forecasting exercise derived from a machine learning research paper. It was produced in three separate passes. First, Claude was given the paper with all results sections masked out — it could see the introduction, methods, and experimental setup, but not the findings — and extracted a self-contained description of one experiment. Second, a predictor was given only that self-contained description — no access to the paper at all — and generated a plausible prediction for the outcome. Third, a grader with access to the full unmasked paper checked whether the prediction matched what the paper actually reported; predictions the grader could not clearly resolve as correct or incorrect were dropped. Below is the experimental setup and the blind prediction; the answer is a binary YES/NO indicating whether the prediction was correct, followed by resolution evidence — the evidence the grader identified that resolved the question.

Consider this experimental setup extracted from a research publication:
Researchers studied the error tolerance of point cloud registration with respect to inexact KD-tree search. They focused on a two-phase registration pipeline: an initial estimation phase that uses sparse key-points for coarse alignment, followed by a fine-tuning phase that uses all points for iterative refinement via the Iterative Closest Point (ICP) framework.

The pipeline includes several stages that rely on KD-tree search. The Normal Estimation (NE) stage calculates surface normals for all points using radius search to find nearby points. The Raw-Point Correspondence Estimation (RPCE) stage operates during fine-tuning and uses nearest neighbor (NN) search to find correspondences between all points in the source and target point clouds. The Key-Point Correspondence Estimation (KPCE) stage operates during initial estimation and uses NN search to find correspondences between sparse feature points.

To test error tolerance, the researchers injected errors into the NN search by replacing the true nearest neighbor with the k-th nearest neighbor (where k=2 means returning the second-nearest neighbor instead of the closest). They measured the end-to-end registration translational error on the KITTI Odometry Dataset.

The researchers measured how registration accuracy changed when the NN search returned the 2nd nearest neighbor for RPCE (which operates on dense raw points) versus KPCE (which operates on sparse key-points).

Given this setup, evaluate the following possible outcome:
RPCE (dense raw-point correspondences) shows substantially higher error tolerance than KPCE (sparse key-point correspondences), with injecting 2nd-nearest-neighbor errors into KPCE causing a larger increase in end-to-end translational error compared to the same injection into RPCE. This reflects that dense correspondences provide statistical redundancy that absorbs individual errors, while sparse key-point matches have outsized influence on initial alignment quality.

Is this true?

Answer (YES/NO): YES